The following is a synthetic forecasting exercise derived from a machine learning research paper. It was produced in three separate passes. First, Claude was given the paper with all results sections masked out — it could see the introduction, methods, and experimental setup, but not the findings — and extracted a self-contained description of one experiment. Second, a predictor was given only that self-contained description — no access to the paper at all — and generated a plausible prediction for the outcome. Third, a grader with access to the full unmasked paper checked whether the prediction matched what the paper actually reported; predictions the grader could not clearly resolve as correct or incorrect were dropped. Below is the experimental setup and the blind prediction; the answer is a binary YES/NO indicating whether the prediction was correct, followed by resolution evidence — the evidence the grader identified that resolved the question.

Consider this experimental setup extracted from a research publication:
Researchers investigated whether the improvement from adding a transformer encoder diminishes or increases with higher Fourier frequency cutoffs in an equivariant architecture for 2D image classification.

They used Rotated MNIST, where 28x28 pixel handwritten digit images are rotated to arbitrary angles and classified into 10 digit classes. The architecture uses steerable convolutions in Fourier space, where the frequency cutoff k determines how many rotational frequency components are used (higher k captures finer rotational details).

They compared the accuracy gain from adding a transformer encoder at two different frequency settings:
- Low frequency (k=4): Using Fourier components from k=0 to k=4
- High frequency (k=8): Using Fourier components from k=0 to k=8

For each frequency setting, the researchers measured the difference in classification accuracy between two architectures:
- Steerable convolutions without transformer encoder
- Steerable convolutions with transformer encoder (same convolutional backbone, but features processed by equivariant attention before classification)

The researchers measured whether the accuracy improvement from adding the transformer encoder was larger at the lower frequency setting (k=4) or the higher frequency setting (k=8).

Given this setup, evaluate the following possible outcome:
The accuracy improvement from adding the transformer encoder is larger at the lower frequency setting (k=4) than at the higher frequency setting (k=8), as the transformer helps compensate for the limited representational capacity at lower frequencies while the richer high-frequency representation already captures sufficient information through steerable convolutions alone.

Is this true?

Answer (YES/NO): YES